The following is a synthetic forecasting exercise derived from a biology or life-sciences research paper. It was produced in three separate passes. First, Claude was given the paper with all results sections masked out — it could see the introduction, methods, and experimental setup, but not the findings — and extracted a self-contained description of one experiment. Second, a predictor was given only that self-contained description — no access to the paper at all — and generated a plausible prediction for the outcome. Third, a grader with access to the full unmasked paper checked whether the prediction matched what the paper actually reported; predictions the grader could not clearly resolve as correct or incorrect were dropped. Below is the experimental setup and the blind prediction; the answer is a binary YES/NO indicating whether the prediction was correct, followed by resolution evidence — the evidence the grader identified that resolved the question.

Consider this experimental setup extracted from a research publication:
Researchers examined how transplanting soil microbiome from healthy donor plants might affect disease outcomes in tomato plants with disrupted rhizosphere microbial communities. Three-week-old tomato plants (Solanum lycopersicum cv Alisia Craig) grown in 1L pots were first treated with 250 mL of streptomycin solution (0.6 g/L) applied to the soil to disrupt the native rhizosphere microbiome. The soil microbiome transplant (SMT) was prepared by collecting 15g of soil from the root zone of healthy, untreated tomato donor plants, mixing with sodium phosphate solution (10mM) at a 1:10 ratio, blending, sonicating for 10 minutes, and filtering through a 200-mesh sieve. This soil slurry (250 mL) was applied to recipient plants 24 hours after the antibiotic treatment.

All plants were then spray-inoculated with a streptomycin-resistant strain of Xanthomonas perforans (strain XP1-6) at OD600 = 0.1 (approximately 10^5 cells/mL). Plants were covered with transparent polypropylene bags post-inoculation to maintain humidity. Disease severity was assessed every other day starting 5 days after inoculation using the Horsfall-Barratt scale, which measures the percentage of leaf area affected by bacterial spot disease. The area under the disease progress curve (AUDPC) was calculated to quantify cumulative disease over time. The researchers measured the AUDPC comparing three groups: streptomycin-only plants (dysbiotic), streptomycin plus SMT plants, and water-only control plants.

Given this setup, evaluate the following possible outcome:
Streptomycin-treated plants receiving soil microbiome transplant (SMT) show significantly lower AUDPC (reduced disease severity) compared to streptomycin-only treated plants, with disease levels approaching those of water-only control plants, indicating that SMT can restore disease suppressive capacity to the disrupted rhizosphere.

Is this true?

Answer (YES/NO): NO